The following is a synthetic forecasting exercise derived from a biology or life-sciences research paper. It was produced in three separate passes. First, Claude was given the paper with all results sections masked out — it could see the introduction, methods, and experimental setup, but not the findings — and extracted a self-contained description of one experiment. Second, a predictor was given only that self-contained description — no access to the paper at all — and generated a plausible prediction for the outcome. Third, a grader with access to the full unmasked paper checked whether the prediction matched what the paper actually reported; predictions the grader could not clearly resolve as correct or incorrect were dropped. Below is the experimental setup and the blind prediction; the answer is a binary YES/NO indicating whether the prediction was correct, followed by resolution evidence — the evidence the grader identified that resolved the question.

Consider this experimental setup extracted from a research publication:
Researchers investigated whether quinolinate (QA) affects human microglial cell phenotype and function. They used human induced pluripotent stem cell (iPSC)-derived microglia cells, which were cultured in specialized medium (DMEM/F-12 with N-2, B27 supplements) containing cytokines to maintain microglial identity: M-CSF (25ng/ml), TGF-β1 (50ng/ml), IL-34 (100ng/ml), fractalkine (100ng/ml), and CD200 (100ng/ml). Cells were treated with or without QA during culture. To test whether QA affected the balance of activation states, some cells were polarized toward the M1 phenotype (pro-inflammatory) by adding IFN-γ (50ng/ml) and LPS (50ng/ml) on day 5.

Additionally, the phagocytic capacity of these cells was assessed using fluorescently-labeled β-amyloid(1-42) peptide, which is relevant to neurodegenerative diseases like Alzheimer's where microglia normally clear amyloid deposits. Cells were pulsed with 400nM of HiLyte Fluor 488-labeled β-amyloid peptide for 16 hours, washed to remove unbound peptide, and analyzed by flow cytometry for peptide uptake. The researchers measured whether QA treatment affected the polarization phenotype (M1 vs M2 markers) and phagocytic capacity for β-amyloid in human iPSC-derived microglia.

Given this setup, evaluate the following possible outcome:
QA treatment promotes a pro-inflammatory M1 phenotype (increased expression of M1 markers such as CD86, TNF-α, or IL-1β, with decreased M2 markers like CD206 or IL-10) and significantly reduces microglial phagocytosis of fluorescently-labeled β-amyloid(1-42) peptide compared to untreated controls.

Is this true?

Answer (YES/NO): NO